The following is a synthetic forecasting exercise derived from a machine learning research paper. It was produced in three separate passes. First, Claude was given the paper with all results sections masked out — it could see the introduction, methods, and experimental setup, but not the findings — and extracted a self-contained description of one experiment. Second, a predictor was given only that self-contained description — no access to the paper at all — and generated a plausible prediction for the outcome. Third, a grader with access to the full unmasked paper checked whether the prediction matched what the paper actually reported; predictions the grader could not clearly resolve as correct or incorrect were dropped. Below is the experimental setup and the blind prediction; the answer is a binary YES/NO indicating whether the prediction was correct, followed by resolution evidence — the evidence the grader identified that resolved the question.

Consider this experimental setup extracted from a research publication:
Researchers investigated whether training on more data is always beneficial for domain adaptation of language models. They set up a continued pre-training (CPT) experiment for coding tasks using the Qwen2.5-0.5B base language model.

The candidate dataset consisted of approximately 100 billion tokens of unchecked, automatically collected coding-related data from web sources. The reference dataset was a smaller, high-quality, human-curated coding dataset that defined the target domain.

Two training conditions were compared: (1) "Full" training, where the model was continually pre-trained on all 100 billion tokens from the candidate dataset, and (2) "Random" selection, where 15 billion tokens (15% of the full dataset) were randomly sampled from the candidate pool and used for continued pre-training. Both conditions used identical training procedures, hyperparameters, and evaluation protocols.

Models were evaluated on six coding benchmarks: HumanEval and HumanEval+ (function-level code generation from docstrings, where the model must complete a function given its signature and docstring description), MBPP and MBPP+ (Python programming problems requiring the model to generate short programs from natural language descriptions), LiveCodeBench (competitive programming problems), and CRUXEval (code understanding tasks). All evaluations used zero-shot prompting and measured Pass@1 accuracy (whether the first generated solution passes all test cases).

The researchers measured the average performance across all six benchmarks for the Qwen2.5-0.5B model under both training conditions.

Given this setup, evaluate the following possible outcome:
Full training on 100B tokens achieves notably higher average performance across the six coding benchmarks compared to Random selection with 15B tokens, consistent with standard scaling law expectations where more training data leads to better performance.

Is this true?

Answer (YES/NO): NO